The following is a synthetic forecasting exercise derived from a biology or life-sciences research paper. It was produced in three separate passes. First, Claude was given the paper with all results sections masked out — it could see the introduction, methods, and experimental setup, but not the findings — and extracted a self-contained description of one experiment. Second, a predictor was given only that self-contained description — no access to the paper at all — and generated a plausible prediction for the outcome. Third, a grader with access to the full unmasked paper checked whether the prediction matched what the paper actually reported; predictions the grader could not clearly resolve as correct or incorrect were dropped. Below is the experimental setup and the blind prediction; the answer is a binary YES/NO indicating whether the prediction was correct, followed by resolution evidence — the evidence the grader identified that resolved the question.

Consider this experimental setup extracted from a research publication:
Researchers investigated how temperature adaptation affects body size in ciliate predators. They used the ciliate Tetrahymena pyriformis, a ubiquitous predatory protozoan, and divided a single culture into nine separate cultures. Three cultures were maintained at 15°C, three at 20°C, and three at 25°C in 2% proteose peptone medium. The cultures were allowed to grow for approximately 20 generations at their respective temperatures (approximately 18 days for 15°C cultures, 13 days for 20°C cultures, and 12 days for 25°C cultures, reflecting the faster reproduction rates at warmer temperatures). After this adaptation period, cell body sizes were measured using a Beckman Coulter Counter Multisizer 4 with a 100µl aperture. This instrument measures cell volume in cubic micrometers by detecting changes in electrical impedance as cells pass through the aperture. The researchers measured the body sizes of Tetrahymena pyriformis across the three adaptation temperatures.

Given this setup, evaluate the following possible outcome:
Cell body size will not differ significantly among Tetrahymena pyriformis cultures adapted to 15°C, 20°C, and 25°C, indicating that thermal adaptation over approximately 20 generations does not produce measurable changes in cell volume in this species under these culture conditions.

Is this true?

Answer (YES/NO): NO